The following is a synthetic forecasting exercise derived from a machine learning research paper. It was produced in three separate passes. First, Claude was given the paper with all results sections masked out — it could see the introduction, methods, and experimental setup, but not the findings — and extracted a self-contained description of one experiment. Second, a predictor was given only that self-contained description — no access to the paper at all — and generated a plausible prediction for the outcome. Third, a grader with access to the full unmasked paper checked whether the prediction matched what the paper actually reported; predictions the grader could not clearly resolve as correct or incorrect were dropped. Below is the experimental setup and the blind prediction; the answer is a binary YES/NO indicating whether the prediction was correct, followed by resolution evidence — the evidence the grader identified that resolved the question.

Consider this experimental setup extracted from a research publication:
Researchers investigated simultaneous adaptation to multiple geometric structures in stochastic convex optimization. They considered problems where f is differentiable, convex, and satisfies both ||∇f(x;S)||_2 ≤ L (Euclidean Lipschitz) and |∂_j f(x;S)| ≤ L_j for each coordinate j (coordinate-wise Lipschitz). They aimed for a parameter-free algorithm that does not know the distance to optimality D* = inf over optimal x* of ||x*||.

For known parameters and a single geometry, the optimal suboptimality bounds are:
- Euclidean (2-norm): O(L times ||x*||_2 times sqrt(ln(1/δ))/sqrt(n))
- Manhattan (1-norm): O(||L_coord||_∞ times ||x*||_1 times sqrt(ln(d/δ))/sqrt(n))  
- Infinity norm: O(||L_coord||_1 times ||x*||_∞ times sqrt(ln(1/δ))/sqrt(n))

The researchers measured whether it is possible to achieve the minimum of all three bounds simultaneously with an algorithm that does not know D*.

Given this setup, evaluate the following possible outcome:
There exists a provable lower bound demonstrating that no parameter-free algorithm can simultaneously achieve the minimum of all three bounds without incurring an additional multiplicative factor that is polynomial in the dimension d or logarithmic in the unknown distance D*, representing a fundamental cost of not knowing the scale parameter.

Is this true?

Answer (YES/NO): NO